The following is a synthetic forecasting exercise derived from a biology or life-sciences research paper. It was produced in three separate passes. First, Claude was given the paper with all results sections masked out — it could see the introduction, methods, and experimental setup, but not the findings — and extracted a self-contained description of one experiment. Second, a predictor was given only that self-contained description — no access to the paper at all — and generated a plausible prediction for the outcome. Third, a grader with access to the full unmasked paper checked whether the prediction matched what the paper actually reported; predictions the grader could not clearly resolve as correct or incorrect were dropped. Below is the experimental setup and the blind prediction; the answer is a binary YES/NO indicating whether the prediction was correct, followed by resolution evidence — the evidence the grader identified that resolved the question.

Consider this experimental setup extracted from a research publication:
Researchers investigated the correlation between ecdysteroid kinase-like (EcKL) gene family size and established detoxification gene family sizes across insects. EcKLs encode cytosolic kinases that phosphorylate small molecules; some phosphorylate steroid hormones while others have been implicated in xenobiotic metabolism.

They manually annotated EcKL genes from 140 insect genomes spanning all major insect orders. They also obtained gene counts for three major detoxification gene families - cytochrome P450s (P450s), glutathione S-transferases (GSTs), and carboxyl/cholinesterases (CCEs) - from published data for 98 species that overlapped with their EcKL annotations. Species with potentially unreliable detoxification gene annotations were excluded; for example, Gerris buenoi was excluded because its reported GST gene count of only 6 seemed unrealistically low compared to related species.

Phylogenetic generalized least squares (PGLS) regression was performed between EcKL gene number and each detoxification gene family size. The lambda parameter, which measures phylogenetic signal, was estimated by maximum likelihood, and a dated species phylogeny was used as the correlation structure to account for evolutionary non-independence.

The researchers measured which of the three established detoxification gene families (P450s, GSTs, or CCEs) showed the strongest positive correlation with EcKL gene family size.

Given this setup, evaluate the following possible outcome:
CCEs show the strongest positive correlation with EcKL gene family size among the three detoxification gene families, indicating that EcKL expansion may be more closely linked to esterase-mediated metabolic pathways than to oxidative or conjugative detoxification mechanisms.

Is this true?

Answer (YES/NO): NO